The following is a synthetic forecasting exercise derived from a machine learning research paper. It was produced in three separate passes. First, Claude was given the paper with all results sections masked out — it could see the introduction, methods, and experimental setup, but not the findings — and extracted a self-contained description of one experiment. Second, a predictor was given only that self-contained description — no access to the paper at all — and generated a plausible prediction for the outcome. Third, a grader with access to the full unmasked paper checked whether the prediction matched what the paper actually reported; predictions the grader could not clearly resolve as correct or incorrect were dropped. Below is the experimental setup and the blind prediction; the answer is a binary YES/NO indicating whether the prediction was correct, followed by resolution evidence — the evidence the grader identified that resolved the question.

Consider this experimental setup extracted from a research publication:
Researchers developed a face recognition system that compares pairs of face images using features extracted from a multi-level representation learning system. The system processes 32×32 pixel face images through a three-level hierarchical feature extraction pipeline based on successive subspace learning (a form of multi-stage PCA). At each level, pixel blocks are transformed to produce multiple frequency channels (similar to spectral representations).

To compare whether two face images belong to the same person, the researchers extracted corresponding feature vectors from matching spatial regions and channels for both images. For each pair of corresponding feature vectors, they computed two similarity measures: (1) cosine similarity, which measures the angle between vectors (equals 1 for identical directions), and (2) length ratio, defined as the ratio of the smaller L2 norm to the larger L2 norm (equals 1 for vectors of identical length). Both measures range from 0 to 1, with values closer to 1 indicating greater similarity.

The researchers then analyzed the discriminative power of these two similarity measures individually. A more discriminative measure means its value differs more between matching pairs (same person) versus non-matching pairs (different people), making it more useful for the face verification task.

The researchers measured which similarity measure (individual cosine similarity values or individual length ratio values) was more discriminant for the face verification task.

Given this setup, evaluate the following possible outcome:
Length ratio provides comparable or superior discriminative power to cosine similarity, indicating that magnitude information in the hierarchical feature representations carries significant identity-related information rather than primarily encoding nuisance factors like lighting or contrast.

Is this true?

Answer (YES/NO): NO